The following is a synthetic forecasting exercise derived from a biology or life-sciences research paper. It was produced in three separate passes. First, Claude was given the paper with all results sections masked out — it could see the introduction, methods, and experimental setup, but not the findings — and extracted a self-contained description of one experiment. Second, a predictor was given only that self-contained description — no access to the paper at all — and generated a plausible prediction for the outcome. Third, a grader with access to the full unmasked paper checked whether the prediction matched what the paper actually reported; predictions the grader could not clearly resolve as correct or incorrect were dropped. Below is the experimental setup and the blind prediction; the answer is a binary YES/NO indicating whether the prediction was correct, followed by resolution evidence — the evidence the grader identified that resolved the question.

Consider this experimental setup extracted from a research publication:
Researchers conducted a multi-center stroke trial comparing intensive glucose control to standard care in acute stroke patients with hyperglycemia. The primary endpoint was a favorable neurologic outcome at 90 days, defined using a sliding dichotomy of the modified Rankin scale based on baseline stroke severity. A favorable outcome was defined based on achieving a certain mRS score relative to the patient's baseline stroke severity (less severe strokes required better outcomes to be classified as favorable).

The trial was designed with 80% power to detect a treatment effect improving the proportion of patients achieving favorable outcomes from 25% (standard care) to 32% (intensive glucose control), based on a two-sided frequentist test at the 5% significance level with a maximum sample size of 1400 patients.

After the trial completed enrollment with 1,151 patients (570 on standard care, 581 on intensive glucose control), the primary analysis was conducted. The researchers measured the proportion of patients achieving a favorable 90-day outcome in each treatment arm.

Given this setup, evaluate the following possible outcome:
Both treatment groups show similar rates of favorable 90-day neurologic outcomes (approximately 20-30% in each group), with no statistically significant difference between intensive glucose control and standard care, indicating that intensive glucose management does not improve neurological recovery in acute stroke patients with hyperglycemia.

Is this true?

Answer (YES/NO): YES